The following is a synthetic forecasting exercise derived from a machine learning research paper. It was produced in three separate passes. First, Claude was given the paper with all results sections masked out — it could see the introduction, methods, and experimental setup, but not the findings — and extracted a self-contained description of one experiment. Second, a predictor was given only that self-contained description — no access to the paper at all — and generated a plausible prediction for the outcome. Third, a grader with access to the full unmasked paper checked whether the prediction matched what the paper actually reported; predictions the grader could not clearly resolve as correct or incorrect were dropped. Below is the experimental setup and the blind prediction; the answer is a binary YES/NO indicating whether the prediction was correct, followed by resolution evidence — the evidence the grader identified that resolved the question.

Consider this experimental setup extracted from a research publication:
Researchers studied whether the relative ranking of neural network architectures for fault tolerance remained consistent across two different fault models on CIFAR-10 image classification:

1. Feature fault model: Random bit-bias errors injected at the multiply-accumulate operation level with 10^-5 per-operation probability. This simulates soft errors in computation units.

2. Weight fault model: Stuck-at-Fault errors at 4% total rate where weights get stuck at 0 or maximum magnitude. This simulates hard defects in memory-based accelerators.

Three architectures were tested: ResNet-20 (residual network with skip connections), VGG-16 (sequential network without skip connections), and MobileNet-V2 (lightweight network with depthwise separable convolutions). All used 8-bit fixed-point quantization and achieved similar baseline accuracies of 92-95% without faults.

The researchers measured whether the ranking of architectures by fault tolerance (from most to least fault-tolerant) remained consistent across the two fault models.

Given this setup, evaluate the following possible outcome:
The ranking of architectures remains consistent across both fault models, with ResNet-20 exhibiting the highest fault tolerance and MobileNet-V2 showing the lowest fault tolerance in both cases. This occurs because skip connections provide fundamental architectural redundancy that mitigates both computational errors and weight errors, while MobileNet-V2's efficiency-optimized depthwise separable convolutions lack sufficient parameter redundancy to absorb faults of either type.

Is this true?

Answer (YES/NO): YES